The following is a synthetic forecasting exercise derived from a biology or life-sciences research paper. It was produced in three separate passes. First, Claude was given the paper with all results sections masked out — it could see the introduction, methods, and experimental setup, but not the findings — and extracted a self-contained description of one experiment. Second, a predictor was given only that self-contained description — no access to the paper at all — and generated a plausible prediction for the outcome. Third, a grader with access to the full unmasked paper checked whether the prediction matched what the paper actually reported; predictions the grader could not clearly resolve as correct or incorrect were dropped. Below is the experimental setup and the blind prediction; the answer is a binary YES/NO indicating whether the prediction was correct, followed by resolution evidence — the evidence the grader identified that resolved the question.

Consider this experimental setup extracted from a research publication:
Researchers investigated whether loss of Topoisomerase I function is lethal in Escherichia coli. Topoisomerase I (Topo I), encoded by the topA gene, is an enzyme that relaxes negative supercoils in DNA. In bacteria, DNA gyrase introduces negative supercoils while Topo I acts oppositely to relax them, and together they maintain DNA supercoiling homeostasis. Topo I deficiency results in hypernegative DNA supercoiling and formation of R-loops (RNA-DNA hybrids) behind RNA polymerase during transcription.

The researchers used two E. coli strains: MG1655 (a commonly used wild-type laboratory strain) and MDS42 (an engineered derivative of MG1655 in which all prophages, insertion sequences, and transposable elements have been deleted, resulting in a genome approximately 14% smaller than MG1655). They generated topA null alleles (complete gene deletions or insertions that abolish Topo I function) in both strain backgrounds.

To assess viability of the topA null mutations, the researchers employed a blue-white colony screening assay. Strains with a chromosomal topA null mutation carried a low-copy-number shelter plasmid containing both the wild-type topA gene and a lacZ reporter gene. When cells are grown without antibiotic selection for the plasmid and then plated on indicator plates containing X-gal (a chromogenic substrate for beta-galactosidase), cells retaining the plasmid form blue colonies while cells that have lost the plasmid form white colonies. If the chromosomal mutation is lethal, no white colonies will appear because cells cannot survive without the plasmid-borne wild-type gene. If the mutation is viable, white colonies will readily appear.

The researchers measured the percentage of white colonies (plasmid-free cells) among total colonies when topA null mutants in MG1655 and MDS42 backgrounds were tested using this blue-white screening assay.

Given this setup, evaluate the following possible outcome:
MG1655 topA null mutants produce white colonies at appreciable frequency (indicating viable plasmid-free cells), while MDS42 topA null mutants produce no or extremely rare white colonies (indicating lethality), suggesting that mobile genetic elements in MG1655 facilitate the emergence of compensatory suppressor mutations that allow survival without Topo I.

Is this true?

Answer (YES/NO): NO